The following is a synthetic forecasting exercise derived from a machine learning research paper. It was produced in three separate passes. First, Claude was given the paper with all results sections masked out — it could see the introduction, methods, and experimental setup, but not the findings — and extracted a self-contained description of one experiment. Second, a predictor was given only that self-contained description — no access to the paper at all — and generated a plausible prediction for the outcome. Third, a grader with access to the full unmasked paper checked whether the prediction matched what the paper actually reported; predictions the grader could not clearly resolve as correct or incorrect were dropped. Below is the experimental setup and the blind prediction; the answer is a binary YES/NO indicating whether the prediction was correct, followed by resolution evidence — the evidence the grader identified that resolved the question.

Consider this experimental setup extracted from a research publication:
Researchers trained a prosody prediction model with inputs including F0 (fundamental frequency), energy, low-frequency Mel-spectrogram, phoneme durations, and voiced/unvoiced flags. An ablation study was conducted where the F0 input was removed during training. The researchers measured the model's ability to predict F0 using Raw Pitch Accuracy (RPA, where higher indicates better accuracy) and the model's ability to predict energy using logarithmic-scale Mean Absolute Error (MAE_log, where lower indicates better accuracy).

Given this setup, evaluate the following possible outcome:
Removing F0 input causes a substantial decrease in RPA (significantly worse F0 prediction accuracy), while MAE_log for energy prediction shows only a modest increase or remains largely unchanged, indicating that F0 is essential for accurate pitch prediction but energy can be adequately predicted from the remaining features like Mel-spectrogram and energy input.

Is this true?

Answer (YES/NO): NO